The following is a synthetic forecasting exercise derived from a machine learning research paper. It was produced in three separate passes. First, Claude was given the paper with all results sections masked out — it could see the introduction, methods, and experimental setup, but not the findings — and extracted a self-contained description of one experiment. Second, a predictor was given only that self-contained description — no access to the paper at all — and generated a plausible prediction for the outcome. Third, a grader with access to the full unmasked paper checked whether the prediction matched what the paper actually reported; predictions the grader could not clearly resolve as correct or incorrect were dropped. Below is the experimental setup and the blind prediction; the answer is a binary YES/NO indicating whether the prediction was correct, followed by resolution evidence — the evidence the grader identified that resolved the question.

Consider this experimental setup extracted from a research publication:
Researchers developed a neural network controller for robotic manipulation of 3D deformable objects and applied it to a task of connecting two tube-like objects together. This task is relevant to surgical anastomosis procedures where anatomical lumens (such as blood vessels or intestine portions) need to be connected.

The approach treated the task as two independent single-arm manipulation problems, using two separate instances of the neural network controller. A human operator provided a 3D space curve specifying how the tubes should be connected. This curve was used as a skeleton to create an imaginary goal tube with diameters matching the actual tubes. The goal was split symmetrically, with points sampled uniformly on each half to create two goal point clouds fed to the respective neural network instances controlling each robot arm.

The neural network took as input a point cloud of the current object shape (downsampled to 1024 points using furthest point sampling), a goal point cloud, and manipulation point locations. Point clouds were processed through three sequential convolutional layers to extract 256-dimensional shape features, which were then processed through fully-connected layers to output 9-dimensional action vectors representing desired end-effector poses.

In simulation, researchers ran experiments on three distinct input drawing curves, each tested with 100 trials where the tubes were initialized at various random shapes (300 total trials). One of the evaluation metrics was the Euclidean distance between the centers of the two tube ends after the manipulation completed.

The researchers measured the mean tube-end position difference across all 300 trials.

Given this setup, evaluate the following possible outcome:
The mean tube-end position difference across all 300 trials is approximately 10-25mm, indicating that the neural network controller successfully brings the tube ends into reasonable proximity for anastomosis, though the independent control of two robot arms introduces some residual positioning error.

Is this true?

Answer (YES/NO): NO